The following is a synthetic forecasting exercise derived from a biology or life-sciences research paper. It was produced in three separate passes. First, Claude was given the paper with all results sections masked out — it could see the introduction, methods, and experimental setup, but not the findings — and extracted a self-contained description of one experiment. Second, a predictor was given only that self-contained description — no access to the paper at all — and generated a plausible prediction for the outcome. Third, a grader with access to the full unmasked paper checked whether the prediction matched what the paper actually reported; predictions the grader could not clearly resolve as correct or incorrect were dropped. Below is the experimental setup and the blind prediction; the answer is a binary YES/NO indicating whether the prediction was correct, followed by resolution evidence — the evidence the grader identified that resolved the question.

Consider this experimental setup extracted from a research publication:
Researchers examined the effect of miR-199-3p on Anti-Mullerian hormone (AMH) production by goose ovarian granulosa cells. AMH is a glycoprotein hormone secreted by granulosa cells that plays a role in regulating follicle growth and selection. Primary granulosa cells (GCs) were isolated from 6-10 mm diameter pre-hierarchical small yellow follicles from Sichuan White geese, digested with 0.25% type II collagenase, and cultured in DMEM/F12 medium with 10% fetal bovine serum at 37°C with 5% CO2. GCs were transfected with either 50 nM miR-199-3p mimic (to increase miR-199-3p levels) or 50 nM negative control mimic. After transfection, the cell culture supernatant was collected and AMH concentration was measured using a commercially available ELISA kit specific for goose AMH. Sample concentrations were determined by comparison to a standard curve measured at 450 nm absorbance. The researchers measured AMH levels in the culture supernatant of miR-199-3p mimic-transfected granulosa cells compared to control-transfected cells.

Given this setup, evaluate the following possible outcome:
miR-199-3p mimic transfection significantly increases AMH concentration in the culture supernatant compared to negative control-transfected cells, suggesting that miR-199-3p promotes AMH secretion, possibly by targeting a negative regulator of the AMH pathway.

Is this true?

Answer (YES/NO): NO